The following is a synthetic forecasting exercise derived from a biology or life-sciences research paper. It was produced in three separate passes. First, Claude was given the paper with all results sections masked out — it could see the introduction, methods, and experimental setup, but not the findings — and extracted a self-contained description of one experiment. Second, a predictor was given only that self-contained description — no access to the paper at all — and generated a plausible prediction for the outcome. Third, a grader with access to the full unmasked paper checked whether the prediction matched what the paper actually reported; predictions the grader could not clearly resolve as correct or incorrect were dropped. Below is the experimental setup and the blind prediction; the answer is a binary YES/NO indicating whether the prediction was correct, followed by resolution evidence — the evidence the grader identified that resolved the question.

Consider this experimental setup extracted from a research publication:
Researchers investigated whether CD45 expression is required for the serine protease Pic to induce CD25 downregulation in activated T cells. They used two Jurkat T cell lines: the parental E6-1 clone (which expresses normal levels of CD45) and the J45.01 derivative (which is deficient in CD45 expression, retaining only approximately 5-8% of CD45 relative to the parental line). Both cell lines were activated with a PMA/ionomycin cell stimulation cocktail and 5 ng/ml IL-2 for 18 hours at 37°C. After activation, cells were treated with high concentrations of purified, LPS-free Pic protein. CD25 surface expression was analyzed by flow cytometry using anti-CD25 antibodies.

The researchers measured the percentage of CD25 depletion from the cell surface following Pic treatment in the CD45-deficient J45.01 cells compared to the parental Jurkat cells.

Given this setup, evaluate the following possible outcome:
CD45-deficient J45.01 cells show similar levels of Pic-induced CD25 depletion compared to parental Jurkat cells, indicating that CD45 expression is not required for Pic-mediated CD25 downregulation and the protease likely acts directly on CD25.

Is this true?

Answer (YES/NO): NO